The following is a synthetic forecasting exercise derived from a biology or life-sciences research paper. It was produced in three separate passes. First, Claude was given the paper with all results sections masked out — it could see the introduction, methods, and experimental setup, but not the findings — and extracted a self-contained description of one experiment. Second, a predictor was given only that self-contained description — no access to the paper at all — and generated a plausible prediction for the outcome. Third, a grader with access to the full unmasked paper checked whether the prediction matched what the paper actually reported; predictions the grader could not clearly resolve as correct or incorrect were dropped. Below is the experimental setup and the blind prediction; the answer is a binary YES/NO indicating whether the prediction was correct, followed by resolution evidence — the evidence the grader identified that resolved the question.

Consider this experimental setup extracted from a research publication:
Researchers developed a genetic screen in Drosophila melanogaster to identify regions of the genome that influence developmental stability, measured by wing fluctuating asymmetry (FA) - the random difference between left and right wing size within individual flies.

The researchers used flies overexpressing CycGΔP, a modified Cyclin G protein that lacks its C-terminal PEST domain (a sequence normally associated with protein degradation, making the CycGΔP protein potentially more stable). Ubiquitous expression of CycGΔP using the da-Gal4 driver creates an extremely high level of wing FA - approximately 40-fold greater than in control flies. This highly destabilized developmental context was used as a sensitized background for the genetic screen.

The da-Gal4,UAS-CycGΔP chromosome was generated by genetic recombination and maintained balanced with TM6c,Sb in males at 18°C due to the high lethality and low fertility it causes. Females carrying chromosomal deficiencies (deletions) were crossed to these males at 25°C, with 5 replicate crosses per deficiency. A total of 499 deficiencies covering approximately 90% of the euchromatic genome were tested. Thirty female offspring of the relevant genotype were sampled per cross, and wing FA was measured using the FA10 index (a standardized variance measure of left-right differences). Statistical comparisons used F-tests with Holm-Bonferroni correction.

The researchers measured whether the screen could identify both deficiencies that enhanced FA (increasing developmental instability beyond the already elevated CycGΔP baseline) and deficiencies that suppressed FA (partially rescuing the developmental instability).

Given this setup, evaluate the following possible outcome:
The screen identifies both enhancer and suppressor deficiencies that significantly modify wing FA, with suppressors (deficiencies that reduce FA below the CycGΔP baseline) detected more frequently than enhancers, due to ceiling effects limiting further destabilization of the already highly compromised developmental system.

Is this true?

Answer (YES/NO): YES